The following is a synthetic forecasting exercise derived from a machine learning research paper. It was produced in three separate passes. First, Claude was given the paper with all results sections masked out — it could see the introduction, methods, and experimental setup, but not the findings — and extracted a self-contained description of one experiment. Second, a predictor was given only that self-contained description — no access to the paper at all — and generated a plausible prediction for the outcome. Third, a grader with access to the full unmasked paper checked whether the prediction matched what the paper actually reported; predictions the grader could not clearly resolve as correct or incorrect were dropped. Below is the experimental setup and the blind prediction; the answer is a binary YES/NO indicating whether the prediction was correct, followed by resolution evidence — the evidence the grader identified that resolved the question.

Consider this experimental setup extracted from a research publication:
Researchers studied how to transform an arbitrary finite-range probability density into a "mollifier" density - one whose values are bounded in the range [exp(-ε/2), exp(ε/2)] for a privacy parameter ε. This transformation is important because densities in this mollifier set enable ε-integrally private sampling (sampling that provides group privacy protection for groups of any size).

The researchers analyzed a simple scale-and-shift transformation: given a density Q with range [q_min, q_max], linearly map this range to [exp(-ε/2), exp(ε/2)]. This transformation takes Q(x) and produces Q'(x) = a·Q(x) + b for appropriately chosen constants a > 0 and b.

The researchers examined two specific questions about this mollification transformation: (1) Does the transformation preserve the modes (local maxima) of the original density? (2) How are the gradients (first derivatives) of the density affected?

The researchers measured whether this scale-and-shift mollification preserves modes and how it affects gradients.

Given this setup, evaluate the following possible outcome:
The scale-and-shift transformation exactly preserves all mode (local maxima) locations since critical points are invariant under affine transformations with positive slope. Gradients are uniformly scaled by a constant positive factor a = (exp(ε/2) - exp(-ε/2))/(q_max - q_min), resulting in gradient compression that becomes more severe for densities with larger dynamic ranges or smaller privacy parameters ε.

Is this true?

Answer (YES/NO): NO